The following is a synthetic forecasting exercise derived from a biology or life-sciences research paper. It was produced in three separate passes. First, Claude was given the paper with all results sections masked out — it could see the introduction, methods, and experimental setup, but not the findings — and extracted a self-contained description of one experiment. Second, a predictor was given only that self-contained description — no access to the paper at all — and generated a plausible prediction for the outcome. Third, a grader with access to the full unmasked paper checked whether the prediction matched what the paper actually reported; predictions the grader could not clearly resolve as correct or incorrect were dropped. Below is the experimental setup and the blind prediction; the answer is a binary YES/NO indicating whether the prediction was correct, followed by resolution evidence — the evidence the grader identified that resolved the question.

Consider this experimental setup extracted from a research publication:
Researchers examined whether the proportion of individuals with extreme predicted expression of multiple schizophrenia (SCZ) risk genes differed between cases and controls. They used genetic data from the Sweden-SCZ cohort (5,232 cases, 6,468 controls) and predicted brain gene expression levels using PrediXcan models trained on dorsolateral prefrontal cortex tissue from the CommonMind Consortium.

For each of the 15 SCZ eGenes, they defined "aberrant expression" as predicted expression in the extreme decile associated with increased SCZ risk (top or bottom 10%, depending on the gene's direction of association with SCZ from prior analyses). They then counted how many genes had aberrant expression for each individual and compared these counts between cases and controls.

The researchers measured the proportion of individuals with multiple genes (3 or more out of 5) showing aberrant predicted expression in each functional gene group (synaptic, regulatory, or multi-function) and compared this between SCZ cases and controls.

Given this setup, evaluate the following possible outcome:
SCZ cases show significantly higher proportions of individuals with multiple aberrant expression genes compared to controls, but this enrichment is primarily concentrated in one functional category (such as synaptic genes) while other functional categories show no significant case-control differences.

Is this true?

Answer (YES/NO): NO